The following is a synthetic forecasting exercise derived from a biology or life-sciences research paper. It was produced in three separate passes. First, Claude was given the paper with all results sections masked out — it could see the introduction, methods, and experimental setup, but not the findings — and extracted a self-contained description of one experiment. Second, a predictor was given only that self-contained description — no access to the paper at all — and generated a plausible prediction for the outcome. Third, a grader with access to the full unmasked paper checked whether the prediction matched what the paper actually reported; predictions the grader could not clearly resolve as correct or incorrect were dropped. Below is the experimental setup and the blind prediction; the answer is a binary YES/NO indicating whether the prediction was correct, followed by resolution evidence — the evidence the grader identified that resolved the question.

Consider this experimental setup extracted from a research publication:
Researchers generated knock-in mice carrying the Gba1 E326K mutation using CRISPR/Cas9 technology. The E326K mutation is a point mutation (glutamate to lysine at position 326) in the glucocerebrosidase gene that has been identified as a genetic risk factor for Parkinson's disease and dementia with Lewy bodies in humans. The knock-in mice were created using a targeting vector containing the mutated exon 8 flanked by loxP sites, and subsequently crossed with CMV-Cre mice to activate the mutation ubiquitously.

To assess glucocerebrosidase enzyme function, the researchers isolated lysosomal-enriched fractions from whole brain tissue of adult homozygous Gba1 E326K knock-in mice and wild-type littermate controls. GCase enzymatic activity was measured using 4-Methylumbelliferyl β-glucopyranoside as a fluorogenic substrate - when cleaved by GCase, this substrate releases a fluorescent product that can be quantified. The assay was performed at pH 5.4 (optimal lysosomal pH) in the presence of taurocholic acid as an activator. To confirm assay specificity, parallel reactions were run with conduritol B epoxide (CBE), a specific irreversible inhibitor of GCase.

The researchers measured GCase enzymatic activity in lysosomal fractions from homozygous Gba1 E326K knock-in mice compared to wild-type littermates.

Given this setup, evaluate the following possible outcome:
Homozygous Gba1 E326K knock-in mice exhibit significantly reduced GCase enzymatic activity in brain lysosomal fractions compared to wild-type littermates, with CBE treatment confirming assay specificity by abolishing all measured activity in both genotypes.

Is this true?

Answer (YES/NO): NO